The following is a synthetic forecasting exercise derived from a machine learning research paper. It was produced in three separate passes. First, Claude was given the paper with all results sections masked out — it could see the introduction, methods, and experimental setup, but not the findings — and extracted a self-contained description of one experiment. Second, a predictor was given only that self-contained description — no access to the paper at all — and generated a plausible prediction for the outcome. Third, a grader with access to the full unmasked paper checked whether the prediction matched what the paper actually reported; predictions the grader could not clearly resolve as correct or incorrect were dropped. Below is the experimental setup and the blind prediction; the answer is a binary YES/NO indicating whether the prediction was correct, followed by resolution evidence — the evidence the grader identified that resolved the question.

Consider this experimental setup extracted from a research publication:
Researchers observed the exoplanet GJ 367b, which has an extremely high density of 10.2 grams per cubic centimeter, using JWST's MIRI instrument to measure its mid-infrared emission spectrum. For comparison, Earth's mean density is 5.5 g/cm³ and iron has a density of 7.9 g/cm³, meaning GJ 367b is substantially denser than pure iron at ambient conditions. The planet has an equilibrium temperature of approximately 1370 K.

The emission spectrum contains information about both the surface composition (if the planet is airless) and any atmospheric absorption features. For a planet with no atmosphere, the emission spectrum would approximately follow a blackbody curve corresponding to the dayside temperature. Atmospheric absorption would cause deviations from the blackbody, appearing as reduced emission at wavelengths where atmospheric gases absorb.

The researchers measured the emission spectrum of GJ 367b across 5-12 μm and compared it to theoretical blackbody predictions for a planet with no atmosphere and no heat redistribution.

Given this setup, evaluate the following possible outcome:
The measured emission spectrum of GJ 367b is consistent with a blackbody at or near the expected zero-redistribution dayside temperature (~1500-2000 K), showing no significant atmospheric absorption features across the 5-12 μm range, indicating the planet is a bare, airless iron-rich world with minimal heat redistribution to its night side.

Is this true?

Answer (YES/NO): YES